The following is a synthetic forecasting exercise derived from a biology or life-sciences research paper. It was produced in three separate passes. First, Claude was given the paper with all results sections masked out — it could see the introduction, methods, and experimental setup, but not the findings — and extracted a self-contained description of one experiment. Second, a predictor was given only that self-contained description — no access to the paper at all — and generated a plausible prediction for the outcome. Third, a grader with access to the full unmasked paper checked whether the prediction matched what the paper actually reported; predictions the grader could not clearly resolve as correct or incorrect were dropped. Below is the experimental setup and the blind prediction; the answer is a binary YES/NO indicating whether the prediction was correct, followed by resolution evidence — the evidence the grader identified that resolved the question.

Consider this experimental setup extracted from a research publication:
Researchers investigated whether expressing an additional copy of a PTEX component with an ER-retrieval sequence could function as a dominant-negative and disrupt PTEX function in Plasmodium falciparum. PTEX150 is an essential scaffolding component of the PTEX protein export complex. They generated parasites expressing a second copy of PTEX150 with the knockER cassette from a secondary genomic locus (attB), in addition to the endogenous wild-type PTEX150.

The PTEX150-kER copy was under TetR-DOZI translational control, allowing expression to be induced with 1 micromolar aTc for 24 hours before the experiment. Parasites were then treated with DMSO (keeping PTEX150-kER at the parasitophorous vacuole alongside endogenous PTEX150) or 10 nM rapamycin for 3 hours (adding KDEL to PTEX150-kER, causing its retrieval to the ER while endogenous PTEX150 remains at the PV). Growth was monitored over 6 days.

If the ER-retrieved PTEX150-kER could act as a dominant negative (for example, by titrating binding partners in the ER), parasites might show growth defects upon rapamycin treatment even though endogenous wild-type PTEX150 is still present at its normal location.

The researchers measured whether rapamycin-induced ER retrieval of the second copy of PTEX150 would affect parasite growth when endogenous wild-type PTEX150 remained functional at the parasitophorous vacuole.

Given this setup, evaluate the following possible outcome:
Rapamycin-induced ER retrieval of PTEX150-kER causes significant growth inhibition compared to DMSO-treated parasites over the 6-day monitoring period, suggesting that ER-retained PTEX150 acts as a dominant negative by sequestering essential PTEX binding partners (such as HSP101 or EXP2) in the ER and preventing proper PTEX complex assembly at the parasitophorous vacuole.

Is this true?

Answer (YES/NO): NO